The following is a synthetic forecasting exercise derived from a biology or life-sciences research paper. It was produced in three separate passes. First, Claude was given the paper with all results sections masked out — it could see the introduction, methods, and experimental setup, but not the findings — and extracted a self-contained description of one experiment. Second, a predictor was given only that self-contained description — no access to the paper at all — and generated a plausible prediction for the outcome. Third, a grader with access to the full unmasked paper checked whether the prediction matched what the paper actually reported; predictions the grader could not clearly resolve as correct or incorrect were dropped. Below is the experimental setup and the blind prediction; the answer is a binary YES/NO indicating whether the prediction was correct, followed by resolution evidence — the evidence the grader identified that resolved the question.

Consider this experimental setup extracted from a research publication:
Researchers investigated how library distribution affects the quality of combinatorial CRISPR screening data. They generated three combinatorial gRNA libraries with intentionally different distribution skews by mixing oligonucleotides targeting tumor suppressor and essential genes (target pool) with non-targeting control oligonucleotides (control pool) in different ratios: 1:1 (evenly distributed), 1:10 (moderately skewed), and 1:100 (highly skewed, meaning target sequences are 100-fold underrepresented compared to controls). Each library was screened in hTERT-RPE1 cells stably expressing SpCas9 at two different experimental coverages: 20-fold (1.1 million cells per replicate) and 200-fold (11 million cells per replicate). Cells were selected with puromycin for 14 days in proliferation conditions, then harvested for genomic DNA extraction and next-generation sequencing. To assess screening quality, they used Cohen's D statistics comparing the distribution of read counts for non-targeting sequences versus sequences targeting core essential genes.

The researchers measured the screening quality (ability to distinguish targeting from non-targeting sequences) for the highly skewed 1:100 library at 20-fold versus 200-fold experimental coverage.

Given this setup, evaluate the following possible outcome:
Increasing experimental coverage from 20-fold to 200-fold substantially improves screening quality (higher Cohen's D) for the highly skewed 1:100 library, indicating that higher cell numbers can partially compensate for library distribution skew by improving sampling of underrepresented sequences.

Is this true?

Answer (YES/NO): NO